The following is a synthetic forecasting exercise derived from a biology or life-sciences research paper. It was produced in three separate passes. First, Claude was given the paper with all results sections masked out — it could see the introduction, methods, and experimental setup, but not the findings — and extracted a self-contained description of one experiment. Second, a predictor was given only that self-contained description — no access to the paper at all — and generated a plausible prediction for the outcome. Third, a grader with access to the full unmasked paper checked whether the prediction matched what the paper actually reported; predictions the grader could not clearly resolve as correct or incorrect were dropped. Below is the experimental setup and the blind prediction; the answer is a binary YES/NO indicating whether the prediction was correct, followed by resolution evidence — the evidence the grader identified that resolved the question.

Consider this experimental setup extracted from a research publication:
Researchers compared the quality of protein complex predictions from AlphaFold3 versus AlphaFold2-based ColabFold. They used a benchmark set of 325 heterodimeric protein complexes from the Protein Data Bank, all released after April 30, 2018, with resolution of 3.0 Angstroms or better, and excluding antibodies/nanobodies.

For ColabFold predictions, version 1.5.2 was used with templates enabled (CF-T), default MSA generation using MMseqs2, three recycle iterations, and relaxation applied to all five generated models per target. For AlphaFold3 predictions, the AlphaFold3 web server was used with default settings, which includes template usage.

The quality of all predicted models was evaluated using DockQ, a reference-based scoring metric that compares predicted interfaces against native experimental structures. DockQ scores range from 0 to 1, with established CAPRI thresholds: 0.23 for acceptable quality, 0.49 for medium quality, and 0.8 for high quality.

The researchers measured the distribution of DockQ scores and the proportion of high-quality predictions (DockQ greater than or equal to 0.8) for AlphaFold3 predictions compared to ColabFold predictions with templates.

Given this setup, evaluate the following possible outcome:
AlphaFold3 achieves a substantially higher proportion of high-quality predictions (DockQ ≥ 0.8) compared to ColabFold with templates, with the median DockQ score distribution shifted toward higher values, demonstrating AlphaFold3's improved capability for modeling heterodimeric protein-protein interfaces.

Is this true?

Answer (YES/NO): NO